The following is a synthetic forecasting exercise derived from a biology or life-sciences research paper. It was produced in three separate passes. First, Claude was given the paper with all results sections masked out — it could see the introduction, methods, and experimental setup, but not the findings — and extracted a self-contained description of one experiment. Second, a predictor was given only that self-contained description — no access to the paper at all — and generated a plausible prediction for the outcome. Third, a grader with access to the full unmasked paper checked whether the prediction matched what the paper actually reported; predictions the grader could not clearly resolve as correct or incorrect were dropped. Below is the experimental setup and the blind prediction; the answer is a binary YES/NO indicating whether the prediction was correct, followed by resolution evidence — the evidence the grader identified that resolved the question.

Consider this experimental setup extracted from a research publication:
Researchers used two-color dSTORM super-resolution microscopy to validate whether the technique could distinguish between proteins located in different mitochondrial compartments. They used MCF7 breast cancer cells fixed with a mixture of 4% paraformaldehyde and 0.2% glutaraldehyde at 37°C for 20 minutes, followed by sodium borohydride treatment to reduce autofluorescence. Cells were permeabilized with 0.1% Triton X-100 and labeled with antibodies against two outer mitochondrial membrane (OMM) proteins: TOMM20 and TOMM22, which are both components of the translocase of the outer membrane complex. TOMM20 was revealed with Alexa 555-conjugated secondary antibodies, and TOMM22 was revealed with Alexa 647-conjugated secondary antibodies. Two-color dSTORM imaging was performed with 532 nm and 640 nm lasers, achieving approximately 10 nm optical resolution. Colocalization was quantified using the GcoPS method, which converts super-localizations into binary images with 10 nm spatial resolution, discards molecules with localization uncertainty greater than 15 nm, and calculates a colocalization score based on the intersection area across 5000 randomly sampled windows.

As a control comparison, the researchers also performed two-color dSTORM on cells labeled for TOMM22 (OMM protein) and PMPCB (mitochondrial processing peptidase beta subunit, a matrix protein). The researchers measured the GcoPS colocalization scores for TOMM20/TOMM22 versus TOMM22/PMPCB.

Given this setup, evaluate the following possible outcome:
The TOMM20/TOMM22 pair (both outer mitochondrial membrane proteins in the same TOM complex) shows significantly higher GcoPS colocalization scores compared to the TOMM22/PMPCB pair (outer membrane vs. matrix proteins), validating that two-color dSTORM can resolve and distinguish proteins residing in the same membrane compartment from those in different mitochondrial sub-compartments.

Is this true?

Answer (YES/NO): YES